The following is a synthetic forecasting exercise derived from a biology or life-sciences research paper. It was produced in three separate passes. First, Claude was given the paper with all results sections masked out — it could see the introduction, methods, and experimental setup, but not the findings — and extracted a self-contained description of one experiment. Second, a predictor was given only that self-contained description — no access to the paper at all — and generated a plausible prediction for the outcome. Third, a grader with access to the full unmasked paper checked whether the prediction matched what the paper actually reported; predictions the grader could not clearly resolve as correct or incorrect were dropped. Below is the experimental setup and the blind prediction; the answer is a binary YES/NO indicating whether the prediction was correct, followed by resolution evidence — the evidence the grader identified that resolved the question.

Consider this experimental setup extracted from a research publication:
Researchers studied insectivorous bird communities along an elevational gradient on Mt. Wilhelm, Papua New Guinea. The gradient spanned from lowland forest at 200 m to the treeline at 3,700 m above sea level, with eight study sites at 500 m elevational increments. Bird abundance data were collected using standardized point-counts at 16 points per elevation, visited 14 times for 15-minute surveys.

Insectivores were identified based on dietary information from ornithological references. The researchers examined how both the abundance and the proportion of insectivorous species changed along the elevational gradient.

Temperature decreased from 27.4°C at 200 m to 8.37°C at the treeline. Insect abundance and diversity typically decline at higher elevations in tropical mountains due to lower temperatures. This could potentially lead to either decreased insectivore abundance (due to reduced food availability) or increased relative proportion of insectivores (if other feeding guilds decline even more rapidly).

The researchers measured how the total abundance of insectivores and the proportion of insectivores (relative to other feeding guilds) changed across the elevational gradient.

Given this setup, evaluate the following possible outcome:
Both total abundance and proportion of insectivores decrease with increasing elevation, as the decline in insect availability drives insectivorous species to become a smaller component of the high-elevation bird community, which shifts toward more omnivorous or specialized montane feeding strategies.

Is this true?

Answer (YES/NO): NO